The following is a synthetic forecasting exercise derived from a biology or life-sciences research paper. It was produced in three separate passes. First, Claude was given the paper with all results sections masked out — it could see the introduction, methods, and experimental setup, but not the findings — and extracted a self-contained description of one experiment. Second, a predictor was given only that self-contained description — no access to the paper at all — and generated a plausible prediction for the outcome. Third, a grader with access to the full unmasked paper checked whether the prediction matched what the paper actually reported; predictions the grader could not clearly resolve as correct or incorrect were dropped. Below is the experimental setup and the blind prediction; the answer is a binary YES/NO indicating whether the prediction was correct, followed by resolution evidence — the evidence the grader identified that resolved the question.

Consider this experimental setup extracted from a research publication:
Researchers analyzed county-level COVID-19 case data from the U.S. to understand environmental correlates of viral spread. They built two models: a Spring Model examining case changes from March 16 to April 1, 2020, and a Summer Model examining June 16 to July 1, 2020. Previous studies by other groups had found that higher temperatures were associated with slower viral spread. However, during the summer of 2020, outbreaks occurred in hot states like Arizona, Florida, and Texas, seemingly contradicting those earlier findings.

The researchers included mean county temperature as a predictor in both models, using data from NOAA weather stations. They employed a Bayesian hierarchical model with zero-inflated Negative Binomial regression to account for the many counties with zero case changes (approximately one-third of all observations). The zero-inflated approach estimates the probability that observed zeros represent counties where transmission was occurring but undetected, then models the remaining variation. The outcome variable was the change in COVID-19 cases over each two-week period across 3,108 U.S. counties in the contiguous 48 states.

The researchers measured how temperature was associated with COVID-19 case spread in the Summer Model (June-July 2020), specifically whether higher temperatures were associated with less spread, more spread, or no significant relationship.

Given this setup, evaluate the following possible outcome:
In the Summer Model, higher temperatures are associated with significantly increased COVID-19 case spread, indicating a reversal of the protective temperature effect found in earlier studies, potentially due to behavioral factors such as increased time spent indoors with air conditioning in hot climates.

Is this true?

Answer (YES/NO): YES